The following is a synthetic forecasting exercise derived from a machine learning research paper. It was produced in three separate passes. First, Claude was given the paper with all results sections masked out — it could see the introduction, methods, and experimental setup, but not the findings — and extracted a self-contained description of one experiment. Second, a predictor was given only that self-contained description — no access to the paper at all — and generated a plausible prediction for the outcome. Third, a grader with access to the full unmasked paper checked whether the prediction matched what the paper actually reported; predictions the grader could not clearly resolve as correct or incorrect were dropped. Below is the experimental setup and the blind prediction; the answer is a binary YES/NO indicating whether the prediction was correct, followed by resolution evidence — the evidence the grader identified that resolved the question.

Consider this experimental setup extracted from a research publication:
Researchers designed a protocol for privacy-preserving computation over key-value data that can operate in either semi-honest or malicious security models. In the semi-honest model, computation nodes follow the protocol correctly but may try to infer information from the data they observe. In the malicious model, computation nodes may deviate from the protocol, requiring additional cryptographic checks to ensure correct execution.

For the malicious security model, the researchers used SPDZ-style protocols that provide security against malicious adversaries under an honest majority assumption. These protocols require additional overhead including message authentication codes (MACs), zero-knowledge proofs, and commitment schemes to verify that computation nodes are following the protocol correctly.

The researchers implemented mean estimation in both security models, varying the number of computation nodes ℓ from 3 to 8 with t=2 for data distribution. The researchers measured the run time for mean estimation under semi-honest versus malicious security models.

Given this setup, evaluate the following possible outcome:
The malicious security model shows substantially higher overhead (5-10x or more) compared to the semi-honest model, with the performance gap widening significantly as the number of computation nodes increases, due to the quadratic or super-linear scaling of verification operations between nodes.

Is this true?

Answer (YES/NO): NO